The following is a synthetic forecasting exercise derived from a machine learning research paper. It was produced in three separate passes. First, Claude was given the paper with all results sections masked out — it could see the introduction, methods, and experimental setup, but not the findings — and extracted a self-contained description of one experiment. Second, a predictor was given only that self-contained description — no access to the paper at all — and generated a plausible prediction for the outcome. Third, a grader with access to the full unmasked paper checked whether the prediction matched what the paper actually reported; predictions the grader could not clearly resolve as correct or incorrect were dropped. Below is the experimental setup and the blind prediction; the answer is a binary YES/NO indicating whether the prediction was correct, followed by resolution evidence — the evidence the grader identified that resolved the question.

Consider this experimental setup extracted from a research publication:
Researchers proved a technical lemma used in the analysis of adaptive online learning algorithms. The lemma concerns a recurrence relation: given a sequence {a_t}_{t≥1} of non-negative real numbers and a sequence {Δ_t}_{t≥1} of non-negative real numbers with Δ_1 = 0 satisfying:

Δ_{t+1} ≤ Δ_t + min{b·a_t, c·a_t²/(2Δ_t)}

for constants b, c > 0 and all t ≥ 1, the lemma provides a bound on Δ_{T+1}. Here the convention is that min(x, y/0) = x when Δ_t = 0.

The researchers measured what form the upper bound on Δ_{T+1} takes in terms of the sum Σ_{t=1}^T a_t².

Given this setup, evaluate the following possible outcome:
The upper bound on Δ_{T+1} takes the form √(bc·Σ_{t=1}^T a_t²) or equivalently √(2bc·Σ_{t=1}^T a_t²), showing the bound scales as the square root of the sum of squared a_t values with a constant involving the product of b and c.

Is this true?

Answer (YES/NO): NO